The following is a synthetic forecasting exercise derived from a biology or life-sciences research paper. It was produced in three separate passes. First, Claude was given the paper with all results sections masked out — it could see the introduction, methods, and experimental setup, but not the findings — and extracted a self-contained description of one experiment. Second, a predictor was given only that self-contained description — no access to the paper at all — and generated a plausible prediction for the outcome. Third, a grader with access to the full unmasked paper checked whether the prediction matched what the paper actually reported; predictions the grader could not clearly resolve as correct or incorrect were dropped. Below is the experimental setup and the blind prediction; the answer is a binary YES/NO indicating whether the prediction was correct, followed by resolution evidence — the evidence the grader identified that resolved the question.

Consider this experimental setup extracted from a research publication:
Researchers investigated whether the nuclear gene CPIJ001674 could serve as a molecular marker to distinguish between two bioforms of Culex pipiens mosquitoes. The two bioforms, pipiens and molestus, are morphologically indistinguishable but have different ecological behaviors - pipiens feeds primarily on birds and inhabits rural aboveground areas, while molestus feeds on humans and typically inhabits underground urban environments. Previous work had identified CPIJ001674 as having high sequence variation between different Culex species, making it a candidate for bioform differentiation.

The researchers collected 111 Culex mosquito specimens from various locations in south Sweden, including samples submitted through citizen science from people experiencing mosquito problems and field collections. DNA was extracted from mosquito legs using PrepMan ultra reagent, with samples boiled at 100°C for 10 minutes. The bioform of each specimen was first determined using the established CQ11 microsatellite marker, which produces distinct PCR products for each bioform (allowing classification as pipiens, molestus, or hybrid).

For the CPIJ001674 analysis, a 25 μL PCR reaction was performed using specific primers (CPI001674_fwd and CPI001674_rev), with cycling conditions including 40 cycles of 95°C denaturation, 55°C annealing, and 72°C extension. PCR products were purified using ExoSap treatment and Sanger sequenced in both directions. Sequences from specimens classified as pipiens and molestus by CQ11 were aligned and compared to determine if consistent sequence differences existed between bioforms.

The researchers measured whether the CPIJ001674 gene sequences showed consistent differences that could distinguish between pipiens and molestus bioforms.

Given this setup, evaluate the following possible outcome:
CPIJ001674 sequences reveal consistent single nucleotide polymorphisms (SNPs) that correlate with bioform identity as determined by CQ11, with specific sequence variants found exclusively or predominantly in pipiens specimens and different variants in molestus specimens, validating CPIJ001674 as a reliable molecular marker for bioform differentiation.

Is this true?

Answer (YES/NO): NO